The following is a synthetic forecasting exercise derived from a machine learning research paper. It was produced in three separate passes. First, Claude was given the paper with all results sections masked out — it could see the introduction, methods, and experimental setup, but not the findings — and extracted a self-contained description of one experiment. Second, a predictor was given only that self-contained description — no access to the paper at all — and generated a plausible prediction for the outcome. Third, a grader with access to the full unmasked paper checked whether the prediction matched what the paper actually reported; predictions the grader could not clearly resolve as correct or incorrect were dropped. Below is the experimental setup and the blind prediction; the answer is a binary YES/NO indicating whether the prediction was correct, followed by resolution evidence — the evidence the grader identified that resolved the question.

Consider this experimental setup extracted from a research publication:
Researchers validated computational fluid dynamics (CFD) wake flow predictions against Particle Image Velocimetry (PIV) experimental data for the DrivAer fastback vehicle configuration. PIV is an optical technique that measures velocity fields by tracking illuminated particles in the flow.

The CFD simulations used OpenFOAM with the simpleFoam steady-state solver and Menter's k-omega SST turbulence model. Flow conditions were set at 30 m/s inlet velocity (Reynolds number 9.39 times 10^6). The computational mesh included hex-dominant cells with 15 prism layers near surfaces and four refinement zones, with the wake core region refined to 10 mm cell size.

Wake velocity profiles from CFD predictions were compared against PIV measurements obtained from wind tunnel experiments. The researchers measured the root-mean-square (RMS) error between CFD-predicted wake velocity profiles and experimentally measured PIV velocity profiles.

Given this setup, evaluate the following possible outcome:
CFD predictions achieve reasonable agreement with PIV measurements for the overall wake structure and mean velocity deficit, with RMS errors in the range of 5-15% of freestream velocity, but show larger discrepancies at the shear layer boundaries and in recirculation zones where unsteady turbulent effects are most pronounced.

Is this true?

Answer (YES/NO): NO